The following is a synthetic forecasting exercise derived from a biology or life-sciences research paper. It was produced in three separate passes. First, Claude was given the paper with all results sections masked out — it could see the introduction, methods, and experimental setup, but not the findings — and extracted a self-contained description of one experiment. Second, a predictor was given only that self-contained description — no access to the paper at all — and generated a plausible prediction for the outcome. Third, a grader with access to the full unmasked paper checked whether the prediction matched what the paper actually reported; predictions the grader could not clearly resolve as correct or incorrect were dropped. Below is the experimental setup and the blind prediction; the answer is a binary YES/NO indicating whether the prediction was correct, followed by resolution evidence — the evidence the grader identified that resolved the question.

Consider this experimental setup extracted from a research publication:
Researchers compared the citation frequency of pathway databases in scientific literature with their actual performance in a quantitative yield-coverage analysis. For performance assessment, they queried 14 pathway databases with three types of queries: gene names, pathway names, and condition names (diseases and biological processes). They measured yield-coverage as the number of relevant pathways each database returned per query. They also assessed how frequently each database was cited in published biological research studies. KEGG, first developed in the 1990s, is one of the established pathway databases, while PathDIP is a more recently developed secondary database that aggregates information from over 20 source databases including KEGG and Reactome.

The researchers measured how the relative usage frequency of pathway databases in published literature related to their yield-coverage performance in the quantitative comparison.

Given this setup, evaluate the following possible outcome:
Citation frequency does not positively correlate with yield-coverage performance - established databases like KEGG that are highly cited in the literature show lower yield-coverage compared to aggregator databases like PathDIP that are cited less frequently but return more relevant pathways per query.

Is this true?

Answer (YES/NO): YES